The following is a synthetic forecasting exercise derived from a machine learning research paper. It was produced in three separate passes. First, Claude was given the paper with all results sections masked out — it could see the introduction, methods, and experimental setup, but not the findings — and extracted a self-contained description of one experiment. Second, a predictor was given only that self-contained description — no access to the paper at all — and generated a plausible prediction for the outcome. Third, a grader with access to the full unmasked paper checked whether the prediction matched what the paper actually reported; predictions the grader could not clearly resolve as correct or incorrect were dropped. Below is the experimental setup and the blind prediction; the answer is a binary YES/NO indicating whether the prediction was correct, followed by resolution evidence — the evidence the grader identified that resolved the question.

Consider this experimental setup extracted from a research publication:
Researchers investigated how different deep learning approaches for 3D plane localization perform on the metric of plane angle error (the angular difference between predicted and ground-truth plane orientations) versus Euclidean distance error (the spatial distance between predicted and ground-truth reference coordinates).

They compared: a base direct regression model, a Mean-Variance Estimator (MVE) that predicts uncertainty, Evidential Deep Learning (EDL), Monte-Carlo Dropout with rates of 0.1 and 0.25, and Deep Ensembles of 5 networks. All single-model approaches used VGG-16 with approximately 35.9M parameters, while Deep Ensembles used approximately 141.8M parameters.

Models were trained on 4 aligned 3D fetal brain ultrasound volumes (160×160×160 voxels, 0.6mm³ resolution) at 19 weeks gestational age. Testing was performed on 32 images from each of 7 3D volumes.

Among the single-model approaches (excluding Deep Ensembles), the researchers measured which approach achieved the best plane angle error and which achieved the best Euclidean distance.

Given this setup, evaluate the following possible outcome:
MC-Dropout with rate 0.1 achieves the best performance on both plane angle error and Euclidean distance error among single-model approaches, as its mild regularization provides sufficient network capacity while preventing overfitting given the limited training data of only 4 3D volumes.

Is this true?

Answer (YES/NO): NO